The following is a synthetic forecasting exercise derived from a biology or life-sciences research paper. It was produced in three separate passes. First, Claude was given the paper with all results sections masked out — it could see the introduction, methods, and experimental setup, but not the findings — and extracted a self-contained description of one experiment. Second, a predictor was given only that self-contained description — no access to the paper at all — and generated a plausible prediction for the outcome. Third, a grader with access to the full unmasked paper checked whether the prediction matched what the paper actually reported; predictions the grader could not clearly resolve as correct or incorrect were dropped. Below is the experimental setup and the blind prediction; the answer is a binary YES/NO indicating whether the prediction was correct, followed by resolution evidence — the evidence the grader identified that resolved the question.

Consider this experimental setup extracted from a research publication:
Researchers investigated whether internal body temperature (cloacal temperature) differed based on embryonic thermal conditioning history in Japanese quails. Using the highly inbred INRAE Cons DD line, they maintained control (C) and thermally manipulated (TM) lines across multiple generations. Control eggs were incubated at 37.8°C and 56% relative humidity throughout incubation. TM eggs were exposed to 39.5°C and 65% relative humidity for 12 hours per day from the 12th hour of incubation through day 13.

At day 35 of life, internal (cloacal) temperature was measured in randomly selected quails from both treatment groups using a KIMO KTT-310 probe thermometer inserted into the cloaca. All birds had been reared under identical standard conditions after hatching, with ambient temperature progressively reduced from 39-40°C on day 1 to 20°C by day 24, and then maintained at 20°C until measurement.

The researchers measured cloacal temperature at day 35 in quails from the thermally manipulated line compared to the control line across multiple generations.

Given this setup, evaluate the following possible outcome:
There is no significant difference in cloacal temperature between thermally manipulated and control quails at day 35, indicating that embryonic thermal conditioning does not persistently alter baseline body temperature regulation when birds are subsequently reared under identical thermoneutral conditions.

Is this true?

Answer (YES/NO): YES